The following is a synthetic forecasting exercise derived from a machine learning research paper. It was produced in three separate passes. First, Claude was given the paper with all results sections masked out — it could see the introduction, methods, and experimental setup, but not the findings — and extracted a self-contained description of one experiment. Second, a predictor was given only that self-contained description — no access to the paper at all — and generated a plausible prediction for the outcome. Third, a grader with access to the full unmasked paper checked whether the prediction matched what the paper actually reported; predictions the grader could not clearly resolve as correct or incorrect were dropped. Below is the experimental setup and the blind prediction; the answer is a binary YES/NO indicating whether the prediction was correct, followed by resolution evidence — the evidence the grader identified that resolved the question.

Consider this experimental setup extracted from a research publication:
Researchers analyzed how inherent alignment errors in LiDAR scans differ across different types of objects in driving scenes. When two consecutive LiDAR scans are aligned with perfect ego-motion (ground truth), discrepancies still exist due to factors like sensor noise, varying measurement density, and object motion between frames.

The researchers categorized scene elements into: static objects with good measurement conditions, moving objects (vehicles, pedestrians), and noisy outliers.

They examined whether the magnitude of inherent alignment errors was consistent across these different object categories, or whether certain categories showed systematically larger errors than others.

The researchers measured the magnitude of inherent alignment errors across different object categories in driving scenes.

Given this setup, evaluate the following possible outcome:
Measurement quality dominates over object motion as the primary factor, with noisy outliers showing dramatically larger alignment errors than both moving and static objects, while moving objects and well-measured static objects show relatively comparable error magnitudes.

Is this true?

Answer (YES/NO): NO